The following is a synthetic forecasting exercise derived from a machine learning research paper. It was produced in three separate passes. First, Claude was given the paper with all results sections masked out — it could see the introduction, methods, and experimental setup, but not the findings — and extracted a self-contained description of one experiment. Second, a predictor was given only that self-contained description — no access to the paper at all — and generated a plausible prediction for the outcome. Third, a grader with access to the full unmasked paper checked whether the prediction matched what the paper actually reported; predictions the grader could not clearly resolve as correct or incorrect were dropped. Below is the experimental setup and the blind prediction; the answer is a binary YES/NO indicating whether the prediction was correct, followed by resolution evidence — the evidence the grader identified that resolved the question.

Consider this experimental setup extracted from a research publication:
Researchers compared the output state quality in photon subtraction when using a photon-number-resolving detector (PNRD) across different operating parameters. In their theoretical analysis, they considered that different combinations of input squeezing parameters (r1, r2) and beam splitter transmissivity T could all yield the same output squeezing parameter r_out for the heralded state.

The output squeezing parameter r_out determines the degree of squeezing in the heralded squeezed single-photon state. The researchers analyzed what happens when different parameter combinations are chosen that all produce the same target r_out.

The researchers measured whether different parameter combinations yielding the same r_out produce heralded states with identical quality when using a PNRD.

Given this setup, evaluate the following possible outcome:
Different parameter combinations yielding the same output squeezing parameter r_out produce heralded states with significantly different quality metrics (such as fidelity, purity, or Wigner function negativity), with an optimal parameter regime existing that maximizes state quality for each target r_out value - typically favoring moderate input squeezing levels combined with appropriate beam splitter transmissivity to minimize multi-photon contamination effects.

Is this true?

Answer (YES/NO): NO